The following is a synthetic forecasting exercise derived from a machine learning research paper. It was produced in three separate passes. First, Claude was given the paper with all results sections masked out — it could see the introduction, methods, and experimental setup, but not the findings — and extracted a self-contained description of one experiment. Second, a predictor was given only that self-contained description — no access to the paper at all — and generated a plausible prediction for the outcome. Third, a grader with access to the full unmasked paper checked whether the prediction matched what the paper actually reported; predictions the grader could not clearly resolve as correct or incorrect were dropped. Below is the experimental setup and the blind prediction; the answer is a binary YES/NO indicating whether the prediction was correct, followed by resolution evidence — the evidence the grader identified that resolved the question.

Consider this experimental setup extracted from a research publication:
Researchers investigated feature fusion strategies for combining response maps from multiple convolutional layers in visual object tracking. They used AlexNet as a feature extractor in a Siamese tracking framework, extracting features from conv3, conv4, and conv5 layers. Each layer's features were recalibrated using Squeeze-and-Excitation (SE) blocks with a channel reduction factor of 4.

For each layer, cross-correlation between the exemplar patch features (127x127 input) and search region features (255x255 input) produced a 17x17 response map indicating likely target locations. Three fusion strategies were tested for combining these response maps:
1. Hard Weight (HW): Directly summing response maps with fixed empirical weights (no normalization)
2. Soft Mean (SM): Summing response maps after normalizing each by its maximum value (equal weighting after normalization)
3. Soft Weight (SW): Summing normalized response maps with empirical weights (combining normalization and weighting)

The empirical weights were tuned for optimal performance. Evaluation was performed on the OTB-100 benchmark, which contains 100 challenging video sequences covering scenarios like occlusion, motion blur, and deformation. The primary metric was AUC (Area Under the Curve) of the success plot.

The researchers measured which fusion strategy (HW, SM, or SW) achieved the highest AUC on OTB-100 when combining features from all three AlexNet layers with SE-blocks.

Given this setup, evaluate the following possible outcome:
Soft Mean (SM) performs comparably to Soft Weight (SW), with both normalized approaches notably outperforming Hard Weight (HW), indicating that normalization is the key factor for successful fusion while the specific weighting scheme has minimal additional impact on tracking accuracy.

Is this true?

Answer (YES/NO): NO